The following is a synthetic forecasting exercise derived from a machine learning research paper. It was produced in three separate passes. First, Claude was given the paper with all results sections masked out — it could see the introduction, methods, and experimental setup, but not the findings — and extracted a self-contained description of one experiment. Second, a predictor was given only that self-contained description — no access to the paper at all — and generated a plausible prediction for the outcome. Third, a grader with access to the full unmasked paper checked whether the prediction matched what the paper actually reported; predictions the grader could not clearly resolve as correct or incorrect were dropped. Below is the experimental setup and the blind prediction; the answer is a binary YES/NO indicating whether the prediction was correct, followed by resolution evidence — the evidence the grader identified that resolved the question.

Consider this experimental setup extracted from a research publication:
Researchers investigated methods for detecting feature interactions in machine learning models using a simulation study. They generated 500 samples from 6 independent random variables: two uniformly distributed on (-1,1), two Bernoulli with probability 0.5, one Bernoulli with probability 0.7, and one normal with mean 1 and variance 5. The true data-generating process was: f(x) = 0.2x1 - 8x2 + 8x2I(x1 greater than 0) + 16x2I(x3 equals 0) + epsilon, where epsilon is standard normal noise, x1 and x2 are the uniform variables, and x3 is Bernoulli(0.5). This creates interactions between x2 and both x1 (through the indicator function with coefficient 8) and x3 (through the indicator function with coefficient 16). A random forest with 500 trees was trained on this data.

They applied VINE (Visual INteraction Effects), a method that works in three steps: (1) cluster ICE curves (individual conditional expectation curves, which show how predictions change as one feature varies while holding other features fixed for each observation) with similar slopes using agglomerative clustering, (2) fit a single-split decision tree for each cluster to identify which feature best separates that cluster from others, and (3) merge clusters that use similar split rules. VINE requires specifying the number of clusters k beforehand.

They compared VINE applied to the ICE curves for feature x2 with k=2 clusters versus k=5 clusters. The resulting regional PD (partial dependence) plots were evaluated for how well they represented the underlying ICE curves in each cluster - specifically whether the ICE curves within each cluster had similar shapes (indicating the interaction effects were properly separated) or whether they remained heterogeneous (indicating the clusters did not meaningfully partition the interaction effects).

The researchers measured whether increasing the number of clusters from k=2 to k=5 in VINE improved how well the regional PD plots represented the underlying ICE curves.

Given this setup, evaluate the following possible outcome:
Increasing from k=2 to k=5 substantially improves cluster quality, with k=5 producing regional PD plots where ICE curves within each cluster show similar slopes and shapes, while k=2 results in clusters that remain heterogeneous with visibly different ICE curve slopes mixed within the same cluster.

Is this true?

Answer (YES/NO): NO